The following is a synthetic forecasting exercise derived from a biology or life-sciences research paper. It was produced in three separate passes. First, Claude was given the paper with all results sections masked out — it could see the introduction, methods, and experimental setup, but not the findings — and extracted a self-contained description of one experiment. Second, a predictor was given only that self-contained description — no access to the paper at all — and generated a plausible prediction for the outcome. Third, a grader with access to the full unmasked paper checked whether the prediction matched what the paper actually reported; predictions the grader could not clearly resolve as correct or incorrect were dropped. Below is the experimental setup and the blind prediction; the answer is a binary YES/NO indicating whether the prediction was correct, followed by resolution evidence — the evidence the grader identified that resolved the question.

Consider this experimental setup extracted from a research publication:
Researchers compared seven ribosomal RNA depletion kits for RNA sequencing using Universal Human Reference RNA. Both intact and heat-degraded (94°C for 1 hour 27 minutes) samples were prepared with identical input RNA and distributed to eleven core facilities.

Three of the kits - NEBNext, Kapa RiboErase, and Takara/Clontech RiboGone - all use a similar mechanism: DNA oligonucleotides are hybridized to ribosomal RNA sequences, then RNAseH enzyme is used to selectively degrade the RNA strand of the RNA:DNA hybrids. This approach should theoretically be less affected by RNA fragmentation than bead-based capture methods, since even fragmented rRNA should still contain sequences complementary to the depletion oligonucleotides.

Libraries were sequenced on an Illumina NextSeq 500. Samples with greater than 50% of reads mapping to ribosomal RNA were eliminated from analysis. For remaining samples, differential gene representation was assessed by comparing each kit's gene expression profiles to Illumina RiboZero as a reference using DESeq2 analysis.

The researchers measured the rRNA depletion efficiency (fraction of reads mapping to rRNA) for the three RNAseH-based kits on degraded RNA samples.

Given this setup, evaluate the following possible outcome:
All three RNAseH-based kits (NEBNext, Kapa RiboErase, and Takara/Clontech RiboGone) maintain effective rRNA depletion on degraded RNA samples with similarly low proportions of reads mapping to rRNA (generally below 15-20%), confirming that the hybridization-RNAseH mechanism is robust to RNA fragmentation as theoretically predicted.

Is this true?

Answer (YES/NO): NO